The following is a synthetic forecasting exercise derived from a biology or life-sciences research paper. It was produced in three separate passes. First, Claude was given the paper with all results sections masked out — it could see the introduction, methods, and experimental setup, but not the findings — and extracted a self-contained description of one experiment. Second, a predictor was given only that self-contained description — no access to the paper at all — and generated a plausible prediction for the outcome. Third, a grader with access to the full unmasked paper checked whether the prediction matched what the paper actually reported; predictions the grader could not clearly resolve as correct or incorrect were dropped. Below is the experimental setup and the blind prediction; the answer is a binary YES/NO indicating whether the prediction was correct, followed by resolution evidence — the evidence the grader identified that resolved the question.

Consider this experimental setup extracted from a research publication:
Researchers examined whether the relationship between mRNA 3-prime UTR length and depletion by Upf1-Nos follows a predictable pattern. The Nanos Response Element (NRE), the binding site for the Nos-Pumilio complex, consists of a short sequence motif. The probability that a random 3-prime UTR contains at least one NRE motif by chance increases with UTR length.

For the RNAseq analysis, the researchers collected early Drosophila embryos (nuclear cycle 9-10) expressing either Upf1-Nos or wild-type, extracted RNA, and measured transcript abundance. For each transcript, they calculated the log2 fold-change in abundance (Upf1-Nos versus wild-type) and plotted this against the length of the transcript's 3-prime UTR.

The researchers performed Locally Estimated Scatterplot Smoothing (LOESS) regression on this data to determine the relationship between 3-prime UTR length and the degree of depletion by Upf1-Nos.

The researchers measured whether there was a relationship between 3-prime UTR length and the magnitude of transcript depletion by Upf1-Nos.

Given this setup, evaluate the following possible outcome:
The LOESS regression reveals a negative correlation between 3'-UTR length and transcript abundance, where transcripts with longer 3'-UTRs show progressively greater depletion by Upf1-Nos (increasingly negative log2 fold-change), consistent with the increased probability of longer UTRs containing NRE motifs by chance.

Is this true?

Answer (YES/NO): NO